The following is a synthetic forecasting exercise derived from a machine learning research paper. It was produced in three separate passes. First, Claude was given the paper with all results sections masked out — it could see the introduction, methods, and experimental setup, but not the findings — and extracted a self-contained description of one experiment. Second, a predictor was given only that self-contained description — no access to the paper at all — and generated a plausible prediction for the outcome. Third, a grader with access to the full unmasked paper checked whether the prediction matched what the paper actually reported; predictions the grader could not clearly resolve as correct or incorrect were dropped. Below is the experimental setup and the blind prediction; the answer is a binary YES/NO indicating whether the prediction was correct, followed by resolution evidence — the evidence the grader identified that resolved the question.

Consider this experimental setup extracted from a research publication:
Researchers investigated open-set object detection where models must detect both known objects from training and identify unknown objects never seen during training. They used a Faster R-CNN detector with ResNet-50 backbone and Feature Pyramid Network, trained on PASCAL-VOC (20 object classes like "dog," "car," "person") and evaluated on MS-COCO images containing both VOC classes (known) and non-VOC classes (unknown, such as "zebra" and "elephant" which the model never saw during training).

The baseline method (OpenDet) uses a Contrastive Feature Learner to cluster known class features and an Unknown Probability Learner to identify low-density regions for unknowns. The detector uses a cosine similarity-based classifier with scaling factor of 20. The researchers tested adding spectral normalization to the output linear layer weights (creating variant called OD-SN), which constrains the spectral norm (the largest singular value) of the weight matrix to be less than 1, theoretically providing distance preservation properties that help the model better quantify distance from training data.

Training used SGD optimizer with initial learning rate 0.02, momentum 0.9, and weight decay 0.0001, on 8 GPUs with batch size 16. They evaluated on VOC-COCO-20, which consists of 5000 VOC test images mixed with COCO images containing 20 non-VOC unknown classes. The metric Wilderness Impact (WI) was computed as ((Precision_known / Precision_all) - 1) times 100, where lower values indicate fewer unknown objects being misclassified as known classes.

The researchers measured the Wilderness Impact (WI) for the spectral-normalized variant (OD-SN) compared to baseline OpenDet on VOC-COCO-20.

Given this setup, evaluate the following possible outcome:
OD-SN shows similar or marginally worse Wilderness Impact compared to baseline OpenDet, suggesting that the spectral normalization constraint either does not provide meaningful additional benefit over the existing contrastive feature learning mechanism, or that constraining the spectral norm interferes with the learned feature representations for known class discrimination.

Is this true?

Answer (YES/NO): NO